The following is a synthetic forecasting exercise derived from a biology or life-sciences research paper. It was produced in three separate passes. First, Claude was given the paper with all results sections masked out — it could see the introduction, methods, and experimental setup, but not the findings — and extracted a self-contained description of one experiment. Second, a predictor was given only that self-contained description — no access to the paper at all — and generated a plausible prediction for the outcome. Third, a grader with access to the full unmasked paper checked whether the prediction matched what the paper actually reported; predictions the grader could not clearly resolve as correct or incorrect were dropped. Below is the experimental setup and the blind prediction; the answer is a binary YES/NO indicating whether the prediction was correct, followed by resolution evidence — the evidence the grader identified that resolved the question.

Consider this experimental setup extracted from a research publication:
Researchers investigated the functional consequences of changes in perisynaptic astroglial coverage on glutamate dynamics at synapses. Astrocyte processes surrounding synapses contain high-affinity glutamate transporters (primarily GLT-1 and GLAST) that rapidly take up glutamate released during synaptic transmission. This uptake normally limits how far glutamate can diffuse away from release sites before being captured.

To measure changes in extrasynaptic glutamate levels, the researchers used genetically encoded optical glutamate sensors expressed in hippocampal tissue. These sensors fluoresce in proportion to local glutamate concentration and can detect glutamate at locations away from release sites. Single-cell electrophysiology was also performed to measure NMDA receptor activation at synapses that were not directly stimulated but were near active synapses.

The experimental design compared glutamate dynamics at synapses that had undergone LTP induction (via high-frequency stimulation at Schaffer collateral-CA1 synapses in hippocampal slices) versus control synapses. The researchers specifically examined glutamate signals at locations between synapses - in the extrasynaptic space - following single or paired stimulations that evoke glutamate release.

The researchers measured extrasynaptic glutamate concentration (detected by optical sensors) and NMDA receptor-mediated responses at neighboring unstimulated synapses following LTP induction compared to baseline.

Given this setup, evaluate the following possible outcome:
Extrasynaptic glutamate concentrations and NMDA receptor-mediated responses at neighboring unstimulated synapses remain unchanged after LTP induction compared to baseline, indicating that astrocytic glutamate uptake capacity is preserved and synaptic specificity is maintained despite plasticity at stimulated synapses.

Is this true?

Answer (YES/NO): NO